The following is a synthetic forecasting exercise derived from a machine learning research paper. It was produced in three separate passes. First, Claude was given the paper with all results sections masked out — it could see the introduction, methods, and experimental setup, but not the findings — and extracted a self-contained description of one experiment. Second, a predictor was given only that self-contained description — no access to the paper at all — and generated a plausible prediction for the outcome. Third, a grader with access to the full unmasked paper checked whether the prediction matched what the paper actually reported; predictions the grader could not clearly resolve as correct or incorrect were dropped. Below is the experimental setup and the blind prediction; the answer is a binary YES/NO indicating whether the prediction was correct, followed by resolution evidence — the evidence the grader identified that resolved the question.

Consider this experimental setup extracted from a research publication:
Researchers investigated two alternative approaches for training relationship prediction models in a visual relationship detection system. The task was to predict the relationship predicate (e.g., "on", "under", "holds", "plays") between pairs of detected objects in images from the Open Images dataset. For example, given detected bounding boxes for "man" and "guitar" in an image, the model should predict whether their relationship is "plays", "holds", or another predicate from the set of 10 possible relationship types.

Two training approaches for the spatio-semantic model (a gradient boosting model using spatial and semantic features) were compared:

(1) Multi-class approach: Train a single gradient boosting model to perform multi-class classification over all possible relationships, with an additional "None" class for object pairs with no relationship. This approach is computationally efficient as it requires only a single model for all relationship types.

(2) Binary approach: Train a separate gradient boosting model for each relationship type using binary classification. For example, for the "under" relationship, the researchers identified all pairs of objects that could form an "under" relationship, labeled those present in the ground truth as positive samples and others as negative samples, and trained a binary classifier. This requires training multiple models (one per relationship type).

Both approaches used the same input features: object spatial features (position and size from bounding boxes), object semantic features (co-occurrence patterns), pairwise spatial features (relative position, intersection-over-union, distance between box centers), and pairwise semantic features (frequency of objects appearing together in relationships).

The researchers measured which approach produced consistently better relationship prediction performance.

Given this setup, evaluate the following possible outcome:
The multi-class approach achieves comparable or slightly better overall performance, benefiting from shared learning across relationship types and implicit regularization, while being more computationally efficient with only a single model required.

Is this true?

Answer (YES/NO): NO